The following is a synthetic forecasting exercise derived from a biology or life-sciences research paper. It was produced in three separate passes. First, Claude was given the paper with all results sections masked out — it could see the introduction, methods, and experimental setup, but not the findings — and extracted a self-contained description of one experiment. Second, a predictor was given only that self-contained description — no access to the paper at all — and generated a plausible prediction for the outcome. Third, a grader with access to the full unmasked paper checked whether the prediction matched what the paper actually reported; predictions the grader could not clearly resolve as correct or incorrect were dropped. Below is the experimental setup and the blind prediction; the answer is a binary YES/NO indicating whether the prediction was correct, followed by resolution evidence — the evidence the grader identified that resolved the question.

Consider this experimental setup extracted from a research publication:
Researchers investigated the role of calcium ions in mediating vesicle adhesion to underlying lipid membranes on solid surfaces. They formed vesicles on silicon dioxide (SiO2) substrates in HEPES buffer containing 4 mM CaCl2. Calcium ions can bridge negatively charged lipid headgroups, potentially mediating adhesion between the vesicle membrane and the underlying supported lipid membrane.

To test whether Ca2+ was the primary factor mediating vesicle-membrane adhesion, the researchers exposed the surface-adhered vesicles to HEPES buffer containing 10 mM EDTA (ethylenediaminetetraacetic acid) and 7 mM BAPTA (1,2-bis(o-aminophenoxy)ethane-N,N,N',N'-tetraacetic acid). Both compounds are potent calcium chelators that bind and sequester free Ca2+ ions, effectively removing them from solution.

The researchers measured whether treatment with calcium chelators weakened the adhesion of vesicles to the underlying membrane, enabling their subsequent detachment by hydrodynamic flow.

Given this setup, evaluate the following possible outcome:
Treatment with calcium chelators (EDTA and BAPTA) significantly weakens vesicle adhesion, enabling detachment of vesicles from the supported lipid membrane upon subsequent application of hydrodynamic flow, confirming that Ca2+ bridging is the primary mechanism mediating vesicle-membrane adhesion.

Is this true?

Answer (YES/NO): YES